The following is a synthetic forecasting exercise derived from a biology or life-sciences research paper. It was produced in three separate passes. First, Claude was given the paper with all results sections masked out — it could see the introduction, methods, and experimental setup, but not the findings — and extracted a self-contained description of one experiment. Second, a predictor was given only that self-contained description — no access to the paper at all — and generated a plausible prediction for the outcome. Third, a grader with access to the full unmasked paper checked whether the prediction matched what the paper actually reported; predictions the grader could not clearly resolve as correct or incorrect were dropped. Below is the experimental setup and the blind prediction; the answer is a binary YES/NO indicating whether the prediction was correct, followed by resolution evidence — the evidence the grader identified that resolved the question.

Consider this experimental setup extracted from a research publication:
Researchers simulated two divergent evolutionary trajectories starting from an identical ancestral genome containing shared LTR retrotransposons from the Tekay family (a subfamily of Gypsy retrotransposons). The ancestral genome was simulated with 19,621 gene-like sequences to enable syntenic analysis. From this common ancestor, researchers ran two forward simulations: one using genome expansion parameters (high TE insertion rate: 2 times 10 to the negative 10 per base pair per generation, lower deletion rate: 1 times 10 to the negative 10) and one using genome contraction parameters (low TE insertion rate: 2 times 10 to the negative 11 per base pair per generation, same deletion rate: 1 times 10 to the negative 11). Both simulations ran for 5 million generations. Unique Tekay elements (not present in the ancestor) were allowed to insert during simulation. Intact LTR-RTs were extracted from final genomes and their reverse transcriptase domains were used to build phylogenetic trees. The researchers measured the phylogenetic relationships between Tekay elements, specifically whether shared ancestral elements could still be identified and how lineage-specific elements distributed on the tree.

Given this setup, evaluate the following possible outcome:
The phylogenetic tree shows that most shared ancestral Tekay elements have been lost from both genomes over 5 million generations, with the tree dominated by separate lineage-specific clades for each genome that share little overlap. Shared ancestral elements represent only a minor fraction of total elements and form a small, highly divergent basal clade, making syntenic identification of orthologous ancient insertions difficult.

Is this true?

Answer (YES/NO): NO